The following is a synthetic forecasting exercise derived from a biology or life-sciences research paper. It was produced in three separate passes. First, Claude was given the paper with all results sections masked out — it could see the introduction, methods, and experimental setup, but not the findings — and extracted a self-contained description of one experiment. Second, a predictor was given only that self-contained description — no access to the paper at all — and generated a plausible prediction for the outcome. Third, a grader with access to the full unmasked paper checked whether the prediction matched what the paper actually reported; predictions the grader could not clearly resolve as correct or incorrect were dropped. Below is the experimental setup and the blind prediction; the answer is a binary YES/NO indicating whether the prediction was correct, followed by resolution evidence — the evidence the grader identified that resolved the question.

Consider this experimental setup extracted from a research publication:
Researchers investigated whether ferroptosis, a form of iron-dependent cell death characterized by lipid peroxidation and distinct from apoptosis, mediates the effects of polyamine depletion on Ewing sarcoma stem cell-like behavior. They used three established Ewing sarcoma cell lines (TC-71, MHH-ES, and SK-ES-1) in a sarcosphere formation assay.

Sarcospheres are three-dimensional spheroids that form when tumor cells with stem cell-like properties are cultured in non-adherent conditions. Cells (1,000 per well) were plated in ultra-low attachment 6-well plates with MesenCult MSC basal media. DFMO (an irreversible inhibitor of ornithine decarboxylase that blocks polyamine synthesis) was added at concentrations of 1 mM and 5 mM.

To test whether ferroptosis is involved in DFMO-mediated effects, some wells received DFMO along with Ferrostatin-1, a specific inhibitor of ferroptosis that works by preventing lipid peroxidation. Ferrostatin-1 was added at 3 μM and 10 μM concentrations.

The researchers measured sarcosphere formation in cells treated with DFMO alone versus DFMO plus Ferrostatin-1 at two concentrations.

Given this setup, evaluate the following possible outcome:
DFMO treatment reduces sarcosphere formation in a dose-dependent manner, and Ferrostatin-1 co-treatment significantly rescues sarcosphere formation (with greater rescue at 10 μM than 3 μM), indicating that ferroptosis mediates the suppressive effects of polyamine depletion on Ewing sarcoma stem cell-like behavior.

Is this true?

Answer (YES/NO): YES